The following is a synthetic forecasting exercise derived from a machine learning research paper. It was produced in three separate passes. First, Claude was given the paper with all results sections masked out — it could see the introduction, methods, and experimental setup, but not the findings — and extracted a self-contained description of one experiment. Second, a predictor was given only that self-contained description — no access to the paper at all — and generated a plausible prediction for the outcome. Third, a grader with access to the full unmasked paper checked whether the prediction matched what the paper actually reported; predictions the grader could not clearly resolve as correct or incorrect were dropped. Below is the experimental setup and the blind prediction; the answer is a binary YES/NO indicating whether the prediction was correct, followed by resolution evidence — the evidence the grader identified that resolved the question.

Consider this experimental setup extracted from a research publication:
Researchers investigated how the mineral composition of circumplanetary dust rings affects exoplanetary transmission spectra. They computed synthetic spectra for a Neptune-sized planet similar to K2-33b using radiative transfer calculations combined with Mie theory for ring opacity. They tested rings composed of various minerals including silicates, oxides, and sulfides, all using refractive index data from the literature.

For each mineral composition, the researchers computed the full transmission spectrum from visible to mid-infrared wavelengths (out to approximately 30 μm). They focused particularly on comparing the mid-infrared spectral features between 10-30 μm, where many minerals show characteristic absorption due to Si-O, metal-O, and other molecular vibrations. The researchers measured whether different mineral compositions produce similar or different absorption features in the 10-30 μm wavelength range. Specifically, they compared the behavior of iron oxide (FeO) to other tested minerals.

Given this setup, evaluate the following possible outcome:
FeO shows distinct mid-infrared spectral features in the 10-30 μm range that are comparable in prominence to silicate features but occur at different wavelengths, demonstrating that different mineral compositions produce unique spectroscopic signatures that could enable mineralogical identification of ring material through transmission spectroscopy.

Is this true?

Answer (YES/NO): NO